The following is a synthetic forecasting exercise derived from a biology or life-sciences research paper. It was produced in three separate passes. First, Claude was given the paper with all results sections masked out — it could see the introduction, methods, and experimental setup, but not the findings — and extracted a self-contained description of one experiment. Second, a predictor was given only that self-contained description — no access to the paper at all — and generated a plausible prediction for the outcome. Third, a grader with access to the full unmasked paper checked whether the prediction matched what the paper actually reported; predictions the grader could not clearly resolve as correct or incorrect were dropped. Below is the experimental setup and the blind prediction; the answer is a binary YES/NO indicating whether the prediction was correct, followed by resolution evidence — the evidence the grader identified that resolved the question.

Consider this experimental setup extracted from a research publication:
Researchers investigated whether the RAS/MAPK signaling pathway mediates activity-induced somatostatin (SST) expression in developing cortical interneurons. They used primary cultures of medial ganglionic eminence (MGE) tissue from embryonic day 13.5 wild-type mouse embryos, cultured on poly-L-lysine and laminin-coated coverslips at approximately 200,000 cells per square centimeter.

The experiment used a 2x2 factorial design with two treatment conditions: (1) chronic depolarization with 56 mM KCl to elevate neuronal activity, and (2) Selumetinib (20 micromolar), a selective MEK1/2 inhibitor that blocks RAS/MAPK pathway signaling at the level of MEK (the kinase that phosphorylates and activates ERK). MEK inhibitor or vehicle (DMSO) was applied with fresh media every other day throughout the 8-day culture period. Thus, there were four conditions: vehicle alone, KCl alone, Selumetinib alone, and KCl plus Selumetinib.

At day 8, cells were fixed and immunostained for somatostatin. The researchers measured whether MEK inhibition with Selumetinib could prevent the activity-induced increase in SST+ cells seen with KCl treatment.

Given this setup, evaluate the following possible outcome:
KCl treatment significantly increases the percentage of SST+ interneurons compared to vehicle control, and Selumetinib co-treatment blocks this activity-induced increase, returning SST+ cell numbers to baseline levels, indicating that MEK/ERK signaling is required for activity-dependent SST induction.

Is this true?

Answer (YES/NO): YES